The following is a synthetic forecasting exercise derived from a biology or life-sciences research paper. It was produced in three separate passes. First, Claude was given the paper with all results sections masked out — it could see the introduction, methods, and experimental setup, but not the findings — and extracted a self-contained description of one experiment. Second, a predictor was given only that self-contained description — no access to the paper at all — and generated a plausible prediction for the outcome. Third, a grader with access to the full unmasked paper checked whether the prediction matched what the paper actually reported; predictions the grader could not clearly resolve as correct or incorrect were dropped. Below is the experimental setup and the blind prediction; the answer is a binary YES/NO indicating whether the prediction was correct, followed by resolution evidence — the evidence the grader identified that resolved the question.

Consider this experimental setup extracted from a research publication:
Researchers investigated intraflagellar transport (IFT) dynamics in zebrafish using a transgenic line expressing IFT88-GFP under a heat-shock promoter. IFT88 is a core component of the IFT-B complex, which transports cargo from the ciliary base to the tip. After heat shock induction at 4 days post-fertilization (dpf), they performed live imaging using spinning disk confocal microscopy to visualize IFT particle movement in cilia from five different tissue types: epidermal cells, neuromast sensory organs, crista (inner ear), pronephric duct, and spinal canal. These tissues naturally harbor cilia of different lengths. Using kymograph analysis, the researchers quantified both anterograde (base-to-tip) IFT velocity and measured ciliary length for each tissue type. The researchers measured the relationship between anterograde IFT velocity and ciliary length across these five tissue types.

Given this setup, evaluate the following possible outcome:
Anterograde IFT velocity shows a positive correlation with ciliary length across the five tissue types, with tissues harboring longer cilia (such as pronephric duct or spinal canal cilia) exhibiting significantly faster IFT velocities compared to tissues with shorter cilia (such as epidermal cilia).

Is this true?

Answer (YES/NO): NO